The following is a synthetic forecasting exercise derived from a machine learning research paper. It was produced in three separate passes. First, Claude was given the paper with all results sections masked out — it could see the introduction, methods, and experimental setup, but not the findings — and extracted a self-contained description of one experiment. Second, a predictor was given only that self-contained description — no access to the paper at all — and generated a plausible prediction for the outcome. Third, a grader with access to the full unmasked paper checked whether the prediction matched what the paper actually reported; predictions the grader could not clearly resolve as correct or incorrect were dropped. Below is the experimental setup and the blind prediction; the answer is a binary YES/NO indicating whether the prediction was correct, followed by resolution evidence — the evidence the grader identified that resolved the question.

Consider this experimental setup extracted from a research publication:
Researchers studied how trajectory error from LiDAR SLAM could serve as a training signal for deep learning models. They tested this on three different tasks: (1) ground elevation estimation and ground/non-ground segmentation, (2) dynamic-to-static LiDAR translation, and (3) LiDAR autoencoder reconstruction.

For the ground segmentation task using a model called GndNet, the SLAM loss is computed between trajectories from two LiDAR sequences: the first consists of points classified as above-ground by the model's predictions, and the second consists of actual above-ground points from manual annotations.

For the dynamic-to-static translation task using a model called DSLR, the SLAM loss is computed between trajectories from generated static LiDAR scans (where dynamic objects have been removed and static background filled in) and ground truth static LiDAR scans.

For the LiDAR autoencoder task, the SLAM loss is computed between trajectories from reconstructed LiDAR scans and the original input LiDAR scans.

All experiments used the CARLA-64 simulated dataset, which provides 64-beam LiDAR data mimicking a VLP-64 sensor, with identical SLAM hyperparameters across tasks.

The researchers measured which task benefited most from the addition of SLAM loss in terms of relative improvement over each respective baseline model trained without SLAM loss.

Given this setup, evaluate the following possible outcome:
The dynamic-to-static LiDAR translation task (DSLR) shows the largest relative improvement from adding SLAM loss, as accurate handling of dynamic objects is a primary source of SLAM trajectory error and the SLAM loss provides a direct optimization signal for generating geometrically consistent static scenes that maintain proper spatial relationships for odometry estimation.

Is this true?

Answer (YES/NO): YES